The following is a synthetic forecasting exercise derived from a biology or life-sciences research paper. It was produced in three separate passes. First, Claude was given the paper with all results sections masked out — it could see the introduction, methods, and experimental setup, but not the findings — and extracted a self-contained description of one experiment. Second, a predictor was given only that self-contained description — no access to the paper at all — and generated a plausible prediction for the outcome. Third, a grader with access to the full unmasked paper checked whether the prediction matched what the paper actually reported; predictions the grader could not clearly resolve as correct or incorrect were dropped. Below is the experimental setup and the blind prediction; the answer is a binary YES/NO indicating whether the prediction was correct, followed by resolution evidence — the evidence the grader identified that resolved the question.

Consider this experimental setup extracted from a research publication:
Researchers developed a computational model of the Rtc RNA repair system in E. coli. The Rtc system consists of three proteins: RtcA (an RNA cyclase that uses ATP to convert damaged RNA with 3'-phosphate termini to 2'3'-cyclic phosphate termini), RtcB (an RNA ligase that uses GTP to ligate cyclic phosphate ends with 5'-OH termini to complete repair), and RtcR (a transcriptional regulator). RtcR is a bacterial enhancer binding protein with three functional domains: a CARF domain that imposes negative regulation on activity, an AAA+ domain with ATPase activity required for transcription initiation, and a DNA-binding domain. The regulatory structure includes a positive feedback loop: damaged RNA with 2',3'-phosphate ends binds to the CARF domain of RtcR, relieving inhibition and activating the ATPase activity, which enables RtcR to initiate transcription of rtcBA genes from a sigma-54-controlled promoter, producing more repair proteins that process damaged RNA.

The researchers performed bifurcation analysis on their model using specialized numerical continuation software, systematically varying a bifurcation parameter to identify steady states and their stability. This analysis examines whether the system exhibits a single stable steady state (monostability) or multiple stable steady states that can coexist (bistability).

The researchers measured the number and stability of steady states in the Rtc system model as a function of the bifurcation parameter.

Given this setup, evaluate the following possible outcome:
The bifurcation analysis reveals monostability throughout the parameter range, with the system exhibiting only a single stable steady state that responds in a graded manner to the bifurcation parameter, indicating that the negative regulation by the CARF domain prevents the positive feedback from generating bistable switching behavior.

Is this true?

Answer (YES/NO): NO